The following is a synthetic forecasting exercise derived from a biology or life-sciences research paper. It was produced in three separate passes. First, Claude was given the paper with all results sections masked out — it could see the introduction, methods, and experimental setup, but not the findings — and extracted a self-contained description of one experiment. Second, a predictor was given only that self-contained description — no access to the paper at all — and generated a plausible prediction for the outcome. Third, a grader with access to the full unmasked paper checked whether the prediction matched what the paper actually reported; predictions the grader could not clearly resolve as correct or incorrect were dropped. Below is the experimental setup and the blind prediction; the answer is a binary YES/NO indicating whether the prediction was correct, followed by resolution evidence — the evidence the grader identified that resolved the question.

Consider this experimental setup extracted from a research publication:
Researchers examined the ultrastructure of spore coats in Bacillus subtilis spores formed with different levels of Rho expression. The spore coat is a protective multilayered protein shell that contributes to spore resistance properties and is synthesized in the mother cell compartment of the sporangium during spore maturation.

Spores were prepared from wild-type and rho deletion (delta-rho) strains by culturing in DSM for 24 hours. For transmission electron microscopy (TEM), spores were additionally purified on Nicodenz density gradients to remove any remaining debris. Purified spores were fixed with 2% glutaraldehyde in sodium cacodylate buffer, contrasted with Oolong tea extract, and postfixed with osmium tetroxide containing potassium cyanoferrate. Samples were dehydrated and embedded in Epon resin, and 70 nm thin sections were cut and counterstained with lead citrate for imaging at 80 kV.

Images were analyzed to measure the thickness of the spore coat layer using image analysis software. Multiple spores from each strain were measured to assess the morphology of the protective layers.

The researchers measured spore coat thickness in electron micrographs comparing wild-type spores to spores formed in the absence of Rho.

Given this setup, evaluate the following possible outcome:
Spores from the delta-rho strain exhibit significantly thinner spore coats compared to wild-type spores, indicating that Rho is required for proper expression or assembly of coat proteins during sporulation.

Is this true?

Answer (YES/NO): YES